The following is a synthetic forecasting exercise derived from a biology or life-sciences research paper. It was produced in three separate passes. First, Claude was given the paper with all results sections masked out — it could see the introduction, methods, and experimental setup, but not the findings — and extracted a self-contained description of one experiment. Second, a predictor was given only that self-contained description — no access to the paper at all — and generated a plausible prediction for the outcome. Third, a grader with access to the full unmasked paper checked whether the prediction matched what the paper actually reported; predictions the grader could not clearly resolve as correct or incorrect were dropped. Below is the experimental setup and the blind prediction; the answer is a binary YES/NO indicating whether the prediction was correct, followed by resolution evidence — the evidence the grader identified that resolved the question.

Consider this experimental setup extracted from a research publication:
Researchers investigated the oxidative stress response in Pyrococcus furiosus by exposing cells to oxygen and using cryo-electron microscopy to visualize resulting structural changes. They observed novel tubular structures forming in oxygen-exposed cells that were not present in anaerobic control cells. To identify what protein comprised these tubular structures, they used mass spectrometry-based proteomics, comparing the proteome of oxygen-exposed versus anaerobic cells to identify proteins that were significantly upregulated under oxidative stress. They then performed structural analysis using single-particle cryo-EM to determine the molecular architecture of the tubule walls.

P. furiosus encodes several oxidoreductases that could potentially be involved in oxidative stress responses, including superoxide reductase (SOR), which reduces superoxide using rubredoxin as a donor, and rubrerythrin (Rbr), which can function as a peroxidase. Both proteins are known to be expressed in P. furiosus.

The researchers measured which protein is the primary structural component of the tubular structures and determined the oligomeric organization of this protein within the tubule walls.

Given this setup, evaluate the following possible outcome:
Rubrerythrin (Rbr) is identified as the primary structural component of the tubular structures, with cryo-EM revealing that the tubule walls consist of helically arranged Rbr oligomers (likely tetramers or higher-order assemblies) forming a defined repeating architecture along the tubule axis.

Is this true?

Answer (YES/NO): NO